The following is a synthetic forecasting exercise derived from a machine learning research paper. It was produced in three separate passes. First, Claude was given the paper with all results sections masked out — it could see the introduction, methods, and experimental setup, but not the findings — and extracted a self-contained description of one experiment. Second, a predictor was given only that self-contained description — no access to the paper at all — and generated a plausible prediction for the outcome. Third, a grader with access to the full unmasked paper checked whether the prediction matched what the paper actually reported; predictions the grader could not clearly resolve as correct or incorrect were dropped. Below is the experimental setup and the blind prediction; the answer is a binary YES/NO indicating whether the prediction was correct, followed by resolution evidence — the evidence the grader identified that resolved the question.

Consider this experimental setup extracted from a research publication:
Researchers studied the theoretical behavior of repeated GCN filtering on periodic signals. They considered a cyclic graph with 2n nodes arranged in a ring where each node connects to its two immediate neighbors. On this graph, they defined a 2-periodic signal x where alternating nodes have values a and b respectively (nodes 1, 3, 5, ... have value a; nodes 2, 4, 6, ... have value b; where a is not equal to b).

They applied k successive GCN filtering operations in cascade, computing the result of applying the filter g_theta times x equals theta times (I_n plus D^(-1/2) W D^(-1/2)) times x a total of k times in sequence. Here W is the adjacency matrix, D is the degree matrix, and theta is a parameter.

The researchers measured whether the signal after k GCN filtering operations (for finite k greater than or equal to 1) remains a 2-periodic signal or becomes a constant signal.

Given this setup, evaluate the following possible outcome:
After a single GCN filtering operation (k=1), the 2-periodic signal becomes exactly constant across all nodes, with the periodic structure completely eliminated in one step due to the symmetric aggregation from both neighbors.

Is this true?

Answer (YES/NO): YES